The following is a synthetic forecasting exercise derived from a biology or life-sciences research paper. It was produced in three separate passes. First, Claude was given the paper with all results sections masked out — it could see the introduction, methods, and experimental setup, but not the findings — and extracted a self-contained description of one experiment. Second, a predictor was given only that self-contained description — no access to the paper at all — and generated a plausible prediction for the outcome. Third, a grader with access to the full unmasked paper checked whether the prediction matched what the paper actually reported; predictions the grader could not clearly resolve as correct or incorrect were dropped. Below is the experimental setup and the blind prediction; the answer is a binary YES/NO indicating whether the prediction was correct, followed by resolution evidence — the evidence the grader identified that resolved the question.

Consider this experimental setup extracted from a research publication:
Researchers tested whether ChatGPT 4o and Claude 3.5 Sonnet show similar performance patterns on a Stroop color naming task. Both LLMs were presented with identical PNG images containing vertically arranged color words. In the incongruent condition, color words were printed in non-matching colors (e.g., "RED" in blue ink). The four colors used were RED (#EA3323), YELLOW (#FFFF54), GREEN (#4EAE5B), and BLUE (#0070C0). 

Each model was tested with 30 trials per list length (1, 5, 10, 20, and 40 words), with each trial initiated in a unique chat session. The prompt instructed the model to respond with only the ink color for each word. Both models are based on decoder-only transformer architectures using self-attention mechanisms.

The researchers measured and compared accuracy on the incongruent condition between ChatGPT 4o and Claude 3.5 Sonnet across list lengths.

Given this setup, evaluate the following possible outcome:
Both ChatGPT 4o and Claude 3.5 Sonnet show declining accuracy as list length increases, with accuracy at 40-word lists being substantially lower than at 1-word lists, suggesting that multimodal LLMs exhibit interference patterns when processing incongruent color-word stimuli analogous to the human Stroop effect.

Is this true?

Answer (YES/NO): YES